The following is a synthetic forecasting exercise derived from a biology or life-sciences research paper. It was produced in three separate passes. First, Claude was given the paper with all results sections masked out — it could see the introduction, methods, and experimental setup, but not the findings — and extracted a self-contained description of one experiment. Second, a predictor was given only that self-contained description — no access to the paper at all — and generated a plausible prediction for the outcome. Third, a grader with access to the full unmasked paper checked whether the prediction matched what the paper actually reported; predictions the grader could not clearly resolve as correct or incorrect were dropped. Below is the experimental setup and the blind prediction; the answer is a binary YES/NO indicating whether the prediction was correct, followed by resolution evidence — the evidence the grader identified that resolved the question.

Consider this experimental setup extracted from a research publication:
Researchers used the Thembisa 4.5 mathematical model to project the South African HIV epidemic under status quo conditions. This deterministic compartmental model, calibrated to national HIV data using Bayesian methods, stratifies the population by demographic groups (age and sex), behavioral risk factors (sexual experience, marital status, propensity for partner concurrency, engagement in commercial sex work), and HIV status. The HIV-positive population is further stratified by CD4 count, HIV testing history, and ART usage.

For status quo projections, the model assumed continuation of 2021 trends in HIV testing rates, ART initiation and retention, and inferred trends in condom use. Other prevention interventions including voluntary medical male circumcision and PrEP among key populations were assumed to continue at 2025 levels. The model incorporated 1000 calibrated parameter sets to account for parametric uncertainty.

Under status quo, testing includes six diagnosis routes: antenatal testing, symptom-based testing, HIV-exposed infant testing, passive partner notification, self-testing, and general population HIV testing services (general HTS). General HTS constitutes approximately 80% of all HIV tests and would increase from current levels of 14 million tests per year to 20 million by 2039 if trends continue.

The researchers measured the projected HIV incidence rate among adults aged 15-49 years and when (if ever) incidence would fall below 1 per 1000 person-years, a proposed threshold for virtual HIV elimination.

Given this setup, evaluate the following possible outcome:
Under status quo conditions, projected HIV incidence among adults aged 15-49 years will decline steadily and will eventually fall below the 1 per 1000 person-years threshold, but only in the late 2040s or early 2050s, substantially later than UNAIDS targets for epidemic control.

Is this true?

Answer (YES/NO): NO